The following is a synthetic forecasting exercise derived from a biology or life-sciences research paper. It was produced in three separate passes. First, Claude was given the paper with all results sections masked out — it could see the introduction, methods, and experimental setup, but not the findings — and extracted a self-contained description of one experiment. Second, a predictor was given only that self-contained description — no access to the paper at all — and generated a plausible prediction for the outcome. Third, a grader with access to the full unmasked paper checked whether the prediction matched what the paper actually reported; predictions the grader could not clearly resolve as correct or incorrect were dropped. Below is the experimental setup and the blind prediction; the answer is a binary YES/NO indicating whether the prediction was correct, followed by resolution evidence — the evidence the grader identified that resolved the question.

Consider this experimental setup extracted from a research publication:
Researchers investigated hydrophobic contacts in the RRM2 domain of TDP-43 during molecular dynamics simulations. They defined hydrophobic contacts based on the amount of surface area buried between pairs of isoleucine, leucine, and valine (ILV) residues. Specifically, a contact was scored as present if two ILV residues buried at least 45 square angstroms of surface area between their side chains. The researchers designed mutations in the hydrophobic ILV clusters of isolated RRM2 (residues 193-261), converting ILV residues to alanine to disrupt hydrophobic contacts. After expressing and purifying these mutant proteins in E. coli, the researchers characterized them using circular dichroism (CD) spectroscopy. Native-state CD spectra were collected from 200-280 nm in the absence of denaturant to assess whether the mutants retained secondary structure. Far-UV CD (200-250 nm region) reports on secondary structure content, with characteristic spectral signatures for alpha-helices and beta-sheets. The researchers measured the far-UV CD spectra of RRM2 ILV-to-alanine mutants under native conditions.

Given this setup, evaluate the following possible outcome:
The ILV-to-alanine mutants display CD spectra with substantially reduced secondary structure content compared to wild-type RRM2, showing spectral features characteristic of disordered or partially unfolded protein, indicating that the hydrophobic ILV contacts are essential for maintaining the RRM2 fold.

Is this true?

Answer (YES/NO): YES